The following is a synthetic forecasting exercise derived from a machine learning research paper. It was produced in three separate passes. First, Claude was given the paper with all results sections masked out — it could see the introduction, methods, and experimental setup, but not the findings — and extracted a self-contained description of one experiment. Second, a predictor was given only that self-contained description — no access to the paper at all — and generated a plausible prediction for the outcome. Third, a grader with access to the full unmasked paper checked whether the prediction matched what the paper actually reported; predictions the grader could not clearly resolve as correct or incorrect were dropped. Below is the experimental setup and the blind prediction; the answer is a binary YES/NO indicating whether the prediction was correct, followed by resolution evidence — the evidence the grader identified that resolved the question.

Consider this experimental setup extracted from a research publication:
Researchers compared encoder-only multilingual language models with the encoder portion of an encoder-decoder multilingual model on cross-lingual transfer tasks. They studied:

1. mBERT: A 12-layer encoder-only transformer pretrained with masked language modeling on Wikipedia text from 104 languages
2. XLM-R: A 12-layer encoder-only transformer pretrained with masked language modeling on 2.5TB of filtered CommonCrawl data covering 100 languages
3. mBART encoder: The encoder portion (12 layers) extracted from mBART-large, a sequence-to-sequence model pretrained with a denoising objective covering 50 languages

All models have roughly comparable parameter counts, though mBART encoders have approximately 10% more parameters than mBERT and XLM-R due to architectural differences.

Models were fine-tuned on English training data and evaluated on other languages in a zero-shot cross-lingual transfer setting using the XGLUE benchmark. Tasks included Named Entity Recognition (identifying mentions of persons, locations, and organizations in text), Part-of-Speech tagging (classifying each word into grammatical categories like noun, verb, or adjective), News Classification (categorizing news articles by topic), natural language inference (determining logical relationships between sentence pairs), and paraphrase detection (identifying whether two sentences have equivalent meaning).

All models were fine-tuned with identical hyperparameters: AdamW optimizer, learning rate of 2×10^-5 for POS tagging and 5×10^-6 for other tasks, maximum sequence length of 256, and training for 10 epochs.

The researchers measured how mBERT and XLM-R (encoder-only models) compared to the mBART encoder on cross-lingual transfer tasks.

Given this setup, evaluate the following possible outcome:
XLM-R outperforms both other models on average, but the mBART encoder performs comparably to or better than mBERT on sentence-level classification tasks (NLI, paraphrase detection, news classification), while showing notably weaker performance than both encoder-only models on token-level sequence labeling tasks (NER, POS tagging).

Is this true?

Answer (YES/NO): NO